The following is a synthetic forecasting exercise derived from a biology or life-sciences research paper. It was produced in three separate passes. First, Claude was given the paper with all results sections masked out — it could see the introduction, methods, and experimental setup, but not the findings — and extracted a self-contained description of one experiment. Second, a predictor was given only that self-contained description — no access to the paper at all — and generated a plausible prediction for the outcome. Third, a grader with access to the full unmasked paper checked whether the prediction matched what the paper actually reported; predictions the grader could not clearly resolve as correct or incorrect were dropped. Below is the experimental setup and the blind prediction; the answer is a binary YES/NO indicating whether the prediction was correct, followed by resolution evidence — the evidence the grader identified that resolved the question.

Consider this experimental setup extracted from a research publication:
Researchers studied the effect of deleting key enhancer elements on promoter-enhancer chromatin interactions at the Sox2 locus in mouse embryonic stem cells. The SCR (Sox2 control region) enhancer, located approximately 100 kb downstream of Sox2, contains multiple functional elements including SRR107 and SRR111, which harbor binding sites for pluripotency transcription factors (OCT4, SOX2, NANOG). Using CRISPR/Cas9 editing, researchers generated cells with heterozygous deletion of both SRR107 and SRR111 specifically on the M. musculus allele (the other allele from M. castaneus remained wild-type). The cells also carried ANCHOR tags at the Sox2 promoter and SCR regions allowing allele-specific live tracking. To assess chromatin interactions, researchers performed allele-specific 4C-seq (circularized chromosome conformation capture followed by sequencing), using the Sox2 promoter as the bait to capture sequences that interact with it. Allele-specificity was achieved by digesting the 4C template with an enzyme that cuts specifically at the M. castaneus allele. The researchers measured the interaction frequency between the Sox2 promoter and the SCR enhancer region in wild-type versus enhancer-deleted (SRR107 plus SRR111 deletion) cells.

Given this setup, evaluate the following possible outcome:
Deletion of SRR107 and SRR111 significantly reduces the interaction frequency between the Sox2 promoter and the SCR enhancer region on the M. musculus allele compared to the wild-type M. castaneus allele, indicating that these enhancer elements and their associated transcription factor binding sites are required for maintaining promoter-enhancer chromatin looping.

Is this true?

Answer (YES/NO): NO